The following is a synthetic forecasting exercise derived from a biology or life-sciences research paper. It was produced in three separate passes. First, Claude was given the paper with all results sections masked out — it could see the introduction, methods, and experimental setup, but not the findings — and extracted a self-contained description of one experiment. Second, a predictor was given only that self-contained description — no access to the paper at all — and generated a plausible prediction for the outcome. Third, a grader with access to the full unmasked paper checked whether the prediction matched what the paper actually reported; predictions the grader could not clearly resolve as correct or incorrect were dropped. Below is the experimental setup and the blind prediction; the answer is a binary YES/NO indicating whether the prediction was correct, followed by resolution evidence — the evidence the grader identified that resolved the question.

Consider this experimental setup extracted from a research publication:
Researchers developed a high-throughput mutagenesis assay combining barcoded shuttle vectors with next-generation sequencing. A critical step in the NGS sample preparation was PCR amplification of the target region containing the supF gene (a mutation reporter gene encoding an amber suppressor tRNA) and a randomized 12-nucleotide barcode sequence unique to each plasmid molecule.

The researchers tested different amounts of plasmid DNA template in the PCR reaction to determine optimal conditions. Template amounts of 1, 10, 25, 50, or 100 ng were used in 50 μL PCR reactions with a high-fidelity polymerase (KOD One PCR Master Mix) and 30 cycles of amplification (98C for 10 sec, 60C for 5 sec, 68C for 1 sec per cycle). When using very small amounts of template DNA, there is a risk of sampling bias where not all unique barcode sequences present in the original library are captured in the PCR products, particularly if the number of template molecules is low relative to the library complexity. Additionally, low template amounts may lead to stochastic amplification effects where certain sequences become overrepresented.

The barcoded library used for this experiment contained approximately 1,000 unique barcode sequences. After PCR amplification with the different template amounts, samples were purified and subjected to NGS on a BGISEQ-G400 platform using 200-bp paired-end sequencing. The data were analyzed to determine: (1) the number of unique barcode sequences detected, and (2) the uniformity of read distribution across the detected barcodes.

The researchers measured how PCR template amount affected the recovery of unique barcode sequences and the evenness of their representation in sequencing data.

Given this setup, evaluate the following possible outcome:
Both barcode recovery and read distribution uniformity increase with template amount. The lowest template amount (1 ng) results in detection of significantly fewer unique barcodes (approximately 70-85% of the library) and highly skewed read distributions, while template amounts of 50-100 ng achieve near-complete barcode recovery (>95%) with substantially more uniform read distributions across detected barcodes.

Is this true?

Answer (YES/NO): NO